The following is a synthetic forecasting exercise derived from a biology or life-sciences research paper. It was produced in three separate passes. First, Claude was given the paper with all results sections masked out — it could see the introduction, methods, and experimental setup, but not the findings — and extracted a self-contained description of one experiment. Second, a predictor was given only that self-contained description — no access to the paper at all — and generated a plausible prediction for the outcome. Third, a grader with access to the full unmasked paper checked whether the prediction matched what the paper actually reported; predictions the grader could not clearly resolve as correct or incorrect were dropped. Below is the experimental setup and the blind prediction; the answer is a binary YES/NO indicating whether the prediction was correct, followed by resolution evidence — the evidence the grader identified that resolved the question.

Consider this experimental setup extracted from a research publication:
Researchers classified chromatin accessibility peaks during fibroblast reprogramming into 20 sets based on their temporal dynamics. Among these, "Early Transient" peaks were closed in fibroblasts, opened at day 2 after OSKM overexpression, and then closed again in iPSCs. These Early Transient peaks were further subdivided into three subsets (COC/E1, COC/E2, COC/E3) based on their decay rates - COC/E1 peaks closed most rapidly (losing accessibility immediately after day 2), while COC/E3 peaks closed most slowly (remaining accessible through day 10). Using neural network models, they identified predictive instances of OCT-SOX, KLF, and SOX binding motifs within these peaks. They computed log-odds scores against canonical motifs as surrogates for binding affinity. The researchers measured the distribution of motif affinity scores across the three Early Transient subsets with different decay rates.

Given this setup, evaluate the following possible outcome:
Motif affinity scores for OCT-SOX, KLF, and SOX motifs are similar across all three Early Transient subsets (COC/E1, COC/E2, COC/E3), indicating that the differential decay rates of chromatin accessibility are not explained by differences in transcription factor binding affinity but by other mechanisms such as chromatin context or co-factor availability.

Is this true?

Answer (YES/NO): NO